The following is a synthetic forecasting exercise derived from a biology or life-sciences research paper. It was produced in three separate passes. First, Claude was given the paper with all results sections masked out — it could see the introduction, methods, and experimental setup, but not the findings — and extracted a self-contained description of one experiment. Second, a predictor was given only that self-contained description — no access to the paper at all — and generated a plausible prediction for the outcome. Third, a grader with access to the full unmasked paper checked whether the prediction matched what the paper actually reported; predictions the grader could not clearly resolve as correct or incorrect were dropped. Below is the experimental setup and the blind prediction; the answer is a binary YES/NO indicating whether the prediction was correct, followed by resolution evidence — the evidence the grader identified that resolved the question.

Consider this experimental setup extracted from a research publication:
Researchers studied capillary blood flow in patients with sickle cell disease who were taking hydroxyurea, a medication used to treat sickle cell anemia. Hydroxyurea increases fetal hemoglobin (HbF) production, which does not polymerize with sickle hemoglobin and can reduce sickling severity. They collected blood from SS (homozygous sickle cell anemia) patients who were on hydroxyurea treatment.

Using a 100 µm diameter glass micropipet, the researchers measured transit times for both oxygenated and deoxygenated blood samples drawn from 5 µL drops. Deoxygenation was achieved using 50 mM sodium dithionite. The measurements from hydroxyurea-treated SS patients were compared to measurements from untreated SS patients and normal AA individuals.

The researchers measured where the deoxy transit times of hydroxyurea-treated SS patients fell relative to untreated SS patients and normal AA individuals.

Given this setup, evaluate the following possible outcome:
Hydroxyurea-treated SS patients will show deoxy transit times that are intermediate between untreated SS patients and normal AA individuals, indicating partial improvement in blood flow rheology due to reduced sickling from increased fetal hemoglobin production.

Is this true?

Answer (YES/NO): NO